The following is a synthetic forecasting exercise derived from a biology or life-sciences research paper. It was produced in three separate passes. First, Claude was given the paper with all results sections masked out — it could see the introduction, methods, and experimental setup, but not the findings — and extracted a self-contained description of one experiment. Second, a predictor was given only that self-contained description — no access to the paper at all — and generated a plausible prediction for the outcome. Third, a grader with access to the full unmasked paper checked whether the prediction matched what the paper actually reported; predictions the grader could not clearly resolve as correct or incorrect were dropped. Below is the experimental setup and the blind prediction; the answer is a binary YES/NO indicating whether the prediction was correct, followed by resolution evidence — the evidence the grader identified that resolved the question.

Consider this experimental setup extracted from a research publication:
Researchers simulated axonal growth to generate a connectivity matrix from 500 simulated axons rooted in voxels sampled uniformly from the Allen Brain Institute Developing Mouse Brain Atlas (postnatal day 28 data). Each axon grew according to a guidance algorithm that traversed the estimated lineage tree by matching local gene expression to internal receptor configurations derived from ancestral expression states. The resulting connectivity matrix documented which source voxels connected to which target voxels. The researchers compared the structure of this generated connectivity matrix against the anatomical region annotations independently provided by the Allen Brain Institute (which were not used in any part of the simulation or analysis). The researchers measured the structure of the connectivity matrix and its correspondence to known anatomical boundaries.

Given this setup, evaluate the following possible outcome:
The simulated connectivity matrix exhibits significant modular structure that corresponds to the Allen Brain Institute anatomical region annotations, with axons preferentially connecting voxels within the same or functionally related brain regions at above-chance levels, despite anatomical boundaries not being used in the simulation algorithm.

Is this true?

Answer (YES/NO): YES